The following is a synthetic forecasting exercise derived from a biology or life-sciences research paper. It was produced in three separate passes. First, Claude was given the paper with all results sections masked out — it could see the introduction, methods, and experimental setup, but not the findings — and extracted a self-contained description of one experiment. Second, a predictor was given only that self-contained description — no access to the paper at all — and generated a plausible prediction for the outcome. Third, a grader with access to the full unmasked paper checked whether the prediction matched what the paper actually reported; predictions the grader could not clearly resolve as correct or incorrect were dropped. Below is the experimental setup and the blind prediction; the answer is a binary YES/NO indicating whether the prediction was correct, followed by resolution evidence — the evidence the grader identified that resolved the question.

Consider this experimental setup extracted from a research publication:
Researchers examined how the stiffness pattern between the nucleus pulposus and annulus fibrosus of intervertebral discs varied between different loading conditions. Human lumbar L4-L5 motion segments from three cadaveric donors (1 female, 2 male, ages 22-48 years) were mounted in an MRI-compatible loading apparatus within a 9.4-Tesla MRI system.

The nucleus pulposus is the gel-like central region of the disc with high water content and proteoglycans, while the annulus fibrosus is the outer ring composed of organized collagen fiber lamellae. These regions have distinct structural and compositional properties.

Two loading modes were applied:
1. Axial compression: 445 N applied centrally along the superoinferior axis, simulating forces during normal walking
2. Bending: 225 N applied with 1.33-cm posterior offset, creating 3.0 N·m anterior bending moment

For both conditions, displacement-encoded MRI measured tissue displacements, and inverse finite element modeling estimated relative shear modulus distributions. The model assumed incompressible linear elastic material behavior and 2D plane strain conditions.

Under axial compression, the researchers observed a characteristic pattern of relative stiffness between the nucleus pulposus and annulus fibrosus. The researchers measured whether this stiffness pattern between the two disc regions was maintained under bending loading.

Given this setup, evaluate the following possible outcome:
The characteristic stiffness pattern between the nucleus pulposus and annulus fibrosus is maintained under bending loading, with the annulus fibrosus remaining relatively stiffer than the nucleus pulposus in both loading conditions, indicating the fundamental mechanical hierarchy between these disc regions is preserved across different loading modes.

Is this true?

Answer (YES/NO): NO